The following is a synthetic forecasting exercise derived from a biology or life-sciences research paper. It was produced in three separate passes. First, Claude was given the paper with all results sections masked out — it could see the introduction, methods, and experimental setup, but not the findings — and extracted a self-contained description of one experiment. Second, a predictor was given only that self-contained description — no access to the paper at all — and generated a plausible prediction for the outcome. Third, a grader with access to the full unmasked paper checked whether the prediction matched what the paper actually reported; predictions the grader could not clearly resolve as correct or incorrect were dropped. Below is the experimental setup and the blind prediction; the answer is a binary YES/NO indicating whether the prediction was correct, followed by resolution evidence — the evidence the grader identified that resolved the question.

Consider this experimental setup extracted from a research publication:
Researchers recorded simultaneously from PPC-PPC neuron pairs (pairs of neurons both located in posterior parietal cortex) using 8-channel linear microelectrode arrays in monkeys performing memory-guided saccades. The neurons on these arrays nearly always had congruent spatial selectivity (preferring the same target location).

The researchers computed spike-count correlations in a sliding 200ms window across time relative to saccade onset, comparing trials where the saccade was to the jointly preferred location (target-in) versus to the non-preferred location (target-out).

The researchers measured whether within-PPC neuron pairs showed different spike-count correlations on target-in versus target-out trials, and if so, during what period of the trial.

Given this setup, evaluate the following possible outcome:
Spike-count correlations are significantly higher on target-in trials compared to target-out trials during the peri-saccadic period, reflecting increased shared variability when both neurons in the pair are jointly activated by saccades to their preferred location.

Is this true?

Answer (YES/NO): NO